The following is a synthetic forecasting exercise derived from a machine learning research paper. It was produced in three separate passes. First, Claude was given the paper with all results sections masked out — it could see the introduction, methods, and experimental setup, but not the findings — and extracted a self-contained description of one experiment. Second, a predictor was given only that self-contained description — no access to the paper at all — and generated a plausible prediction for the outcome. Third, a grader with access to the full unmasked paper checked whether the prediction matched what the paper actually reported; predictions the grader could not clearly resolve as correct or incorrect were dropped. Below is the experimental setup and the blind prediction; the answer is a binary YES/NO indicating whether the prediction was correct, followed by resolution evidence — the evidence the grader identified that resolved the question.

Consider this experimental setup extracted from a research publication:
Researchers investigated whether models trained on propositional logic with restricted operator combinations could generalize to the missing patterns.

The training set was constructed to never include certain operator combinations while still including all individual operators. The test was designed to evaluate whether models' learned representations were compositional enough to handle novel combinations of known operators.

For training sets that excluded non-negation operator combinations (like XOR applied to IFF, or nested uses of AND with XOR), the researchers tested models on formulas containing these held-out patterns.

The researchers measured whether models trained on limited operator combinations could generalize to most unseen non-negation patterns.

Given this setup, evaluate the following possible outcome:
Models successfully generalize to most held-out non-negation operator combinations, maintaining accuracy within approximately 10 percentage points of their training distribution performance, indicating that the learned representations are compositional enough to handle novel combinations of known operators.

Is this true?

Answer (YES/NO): YES